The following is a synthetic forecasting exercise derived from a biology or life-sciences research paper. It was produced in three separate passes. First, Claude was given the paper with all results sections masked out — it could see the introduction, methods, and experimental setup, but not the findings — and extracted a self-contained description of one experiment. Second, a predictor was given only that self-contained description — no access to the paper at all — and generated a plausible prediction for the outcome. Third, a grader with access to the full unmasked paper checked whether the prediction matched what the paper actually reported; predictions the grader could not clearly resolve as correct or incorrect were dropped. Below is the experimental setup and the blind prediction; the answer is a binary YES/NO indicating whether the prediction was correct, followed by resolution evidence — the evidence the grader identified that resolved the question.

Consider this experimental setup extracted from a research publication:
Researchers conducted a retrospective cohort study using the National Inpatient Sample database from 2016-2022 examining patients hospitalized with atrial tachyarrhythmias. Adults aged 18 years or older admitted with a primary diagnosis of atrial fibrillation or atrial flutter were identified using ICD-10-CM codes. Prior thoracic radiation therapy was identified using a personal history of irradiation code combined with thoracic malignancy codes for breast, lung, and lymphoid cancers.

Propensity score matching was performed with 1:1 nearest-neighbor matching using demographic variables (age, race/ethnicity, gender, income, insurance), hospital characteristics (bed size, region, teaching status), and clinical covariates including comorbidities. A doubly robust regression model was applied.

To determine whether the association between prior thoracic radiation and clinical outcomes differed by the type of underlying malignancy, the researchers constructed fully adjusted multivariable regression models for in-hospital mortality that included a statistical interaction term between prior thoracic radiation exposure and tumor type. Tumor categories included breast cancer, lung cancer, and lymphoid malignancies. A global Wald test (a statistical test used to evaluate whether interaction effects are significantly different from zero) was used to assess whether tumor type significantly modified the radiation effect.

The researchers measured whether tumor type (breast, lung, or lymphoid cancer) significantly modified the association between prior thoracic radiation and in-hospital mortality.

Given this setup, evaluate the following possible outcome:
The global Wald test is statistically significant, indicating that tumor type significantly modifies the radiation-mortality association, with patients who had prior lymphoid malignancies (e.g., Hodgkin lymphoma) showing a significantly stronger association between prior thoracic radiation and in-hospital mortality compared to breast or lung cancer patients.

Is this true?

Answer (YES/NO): NO